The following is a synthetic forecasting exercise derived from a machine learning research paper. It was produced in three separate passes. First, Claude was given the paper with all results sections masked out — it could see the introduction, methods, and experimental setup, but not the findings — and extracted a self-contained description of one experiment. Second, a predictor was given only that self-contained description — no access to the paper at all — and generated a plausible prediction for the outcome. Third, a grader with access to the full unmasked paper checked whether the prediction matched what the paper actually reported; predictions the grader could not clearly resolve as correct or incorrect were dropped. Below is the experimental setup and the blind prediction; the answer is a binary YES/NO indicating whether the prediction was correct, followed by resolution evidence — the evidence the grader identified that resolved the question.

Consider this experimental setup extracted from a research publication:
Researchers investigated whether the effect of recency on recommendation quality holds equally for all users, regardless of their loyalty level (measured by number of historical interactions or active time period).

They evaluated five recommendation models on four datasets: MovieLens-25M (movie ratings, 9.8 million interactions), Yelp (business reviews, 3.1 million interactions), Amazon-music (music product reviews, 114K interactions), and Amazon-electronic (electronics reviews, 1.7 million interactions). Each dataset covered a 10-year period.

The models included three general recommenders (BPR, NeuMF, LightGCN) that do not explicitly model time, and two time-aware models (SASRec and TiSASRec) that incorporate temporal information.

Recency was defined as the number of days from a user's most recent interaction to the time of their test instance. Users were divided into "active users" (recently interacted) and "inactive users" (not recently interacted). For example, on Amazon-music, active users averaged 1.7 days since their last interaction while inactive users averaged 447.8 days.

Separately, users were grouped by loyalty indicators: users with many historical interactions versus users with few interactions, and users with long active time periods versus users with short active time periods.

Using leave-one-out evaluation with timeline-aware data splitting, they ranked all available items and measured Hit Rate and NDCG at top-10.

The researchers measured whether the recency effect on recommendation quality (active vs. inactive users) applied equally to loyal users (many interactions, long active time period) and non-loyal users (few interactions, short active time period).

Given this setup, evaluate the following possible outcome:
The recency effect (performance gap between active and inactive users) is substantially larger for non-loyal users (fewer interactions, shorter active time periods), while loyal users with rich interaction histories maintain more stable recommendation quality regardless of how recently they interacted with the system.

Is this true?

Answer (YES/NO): NO